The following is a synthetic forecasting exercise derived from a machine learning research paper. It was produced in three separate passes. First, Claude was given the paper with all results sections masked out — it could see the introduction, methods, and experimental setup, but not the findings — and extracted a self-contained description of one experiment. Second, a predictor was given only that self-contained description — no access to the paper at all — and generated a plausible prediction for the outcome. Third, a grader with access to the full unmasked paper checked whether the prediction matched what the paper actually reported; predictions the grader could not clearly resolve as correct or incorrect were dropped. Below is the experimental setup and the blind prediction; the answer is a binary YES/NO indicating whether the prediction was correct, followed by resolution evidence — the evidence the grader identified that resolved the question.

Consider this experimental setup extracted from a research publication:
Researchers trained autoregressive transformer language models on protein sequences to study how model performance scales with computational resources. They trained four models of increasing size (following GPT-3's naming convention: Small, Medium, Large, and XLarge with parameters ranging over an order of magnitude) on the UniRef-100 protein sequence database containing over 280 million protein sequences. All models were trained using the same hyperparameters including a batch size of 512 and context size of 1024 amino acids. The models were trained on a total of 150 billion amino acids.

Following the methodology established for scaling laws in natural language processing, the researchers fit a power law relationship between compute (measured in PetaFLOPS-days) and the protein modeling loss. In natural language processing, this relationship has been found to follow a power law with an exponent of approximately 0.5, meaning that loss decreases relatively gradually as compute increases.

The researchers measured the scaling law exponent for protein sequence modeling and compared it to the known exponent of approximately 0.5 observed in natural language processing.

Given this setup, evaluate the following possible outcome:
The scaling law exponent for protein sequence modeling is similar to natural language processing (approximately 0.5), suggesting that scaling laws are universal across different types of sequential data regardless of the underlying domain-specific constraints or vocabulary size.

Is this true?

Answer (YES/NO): NO